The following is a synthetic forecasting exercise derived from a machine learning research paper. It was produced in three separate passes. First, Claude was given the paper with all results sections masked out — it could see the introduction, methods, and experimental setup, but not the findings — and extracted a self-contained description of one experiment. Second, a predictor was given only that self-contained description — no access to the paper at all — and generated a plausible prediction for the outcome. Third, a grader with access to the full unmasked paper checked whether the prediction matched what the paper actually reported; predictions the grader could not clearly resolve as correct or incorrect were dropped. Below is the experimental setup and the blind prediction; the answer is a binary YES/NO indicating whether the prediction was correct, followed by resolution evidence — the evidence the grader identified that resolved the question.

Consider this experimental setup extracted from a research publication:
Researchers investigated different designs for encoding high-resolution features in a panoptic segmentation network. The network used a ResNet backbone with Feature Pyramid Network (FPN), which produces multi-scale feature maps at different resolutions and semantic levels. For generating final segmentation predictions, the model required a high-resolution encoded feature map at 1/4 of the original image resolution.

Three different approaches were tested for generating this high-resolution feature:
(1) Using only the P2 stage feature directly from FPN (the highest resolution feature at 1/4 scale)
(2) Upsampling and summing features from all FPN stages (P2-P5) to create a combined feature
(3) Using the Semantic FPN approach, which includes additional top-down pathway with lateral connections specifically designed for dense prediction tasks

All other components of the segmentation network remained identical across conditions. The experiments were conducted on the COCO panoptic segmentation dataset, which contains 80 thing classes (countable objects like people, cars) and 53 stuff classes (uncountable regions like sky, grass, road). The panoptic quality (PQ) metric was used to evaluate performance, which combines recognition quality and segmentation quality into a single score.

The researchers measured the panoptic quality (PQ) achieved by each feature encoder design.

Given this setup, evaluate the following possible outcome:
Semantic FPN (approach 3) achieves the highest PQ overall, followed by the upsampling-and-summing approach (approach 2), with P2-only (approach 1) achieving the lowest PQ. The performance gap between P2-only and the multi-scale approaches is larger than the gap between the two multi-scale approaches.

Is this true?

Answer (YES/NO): NO